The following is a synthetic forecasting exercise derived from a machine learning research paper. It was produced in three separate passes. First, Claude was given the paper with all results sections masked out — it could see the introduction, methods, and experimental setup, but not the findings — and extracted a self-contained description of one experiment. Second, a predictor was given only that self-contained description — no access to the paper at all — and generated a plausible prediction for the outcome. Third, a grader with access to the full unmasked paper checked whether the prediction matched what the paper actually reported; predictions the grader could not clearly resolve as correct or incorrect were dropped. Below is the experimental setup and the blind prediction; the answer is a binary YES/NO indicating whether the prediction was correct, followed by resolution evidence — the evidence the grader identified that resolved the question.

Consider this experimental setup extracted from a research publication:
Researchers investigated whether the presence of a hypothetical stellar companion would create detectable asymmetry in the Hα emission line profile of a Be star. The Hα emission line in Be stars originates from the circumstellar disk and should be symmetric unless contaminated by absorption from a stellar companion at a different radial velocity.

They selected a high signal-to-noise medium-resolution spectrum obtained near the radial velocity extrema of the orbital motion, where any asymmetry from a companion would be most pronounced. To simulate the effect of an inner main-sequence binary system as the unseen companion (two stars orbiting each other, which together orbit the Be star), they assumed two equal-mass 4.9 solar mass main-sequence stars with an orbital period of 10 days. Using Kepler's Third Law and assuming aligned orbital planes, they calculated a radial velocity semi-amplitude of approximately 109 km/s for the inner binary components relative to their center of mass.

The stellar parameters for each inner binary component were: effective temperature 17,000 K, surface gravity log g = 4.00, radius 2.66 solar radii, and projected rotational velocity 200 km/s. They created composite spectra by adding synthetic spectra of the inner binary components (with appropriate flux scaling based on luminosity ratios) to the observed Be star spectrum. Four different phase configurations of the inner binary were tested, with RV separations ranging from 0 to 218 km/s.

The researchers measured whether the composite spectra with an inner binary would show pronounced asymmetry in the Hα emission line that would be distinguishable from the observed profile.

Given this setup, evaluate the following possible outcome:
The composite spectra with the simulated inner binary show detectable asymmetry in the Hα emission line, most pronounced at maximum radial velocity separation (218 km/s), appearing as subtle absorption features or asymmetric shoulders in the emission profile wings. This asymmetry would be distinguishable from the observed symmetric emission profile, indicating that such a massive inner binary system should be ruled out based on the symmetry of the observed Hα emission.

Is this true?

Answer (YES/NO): YES